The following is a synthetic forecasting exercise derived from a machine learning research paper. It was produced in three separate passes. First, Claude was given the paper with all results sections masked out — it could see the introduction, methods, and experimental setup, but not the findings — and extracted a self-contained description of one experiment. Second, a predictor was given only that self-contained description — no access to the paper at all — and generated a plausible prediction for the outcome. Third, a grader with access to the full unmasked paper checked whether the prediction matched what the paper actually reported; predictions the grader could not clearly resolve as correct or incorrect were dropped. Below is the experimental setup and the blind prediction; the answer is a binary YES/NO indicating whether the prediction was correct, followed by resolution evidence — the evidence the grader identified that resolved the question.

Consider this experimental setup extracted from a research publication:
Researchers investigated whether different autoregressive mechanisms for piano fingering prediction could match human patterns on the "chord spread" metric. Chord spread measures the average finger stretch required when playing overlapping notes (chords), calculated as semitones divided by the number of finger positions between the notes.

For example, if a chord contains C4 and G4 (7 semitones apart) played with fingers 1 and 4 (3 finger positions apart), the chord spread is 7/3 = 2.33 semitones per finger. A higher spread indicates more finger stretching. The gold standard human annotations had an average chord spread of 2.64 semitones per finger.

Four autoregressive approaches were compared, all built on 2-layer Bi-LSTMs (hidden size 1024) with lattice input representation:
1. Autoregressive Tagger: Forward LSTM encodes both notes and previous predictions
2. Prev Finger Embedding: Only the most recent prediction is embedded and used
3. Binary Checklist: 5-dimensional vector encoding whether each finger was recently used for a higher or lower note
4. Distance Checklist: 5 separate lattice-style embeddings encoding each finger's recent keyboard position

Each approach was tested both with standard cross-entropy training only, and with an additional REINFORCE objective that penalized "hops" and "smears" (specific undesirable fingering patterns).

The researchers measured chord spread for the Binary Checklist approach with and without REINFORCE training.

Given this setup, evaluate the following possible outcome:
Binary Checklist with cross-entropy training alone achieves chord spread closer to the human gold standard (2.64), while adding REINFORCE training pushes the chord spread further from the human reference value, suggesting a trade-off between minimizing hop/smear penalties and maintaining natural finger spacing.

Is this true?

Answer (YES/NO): NO